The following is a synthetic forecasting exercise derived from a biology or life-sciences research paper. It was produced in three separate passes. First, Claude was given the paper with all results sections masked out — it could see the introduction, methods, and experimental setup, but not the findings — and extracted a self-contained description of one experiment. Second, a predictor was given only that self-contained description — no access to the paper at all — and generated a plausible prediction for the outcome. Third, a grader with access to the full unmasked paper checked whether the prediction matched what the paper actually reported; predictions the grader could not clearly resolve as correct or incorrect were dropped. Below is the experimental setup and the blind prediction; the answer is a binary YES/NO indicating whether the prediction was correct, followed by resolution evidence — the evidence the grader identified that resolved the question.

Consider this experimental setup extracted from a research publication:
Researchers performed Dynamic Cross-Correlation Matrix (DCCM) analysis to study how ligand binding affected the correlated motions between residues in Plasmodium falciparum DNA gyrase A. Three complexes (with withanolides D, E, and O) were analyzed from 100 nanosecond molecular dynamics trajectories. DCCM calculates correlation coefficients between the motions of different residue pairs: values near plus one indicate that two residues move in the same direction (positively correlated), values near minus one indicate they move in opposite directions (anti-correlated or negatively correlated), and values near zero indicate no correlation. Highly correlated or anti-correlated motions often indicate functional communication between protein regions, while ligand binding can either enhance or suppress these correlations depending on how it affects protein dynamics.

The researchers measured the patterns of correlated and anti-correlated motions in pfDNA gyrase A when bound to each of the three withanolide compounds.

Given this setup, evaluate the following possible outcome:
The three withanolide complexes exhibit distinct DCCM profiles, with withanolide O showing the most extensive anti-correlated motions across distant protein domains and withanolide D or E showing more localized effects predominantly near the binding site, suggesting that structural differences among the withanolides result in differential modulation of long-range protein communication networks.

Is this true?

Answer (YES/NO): YES